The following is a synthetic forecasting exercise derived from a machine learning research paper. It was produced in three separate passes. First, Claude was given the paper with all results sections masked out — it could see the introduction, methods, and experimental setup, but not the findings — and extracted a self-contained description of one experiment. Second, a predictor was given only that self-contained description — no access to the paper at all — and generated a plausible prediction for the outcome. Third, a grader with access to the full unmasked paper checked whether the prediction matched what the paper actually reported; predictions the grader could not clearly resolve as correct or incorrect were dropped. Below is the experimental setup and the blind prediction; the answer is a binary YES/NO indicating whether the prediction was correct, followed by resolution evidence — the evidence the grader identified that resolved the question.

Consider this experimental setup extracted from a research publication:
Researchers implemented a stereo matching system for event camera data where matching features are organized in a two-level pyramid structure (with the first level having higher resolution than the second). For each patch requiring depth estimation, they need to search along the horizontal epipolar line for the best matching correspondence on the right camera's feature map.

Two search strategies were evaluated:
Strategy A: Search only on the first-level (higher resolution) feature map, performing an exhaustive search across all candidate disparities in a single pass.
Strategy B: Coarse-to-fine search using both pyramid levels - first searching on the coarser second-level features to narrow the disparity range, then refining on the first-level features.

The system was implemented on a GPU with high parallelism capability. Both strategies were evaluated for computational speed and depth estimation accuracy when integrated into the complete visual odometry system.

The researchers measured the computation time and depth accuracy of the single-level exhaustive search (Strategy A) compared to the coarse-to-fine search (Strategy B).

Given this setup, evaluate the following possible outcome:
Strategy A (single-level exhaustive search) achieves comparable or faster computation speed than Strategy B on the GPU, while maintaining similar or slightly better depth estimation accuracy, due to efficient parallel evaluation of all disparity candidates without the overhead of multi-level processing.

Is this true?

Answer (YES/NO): YES